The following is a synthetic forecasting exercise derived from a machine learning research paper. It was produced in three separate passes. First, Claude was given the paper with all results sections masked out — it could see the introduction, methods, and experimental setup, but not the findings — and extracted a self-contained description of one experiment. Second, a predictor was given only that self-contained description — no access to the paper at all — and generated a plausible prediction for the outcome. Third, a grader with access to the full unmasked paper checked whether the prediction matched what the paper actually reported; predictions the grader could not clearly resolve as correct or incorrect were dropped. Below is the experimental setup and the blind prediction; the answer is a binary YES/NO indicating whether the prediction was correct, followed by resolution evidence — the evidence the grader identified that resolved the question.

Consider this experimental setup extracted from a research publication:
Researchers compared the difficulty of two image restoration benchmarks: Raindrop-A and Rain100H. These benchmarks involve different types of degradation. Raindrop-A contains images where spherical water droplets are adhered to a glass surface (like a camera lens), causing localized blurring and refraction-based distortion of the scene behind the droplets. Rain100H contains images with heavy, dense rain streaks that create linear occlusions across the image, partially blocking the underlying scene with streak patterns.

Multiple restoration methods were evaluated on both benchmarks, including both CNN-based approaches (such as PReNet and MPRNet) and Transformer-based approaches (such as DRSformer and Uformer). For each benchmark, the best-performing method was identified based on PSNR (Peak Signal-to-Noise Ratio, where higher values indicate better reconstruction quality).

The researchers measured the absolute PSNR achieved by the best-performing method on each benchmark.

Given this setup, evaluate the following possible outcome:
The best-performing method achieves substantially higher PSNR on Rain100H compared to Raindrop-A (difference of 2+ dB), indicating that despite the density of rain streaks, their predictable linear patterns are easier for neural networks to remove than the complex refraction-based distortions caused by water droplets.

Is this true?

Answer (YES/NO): NO